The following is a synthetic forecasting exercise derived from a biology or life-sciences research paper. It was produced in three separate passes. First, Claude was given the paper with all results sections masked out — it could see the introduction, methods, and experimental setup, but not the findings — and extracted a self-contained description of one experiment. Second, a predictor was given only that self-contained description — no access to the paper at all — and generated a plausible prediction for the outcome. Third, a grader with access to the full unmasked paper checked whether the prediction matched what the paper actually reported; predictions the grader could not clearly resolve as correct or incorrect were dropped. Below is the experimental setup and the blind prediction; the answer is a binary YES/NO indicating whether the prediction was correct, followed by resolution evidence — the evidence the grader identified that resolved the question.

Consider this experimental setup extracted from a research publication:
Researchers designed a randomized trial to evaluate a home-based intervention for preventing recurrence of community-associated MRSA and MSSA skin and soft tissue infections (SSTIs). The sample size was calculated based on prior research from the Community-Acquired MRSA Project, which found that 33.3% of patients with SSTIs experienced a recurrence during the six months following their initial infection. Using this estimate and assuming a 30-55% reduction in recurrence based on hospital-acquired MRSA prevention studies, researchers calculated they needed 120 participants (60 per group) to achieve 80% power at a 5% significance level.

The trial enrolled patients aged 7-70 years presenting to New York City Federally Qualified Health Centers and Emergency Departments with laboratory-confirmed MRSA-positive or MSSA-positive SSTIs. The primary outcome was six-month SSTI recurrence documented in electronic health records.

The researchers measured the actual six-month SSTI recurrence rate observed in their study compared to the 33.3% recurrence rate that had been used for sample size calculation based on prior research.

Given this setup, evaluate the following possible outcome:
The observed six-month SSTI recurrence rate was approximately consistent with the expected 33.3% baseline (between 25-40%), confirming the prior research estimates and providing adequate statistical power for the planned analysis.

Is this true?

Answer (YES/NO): NO